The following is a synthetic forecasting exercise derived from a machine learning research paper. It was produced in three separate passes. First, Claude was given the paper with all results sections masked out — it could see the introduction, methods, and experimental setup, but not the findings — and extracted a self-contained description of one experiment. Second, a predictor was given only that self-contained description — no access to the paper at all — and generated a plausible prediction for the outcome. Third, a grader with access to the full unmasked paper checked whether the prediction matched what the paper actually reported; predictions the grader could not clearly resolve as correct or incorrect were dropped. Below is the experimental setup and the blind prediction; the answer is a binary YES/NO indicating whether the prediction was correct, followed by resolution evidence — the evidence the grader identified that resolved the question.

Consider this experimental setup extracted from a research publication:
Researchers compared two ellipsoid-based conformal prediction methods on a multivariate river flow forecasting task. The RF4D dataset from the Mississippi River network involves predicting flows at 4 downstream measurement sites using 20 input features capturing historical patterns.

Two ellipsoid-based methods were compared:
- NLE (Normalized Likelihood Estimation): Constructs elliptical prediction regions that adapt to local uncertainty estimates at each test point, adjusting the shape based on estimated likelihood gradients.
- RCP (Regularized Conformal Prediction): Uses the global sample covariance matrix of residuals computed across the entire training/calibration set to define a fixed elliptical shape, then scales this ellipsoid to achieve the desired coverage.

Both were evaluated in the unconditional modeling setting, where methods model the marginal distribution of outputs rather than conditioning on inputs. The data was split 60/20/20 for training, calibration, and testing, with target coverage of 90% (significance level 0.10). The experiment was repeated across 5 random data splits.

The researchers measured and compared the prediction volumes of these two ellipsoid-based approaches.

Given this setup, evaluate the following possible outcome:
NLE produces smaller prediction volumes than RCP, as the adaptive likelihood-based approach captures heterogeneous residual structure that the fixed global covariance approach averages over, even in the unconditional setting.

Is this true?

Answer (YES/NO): YES